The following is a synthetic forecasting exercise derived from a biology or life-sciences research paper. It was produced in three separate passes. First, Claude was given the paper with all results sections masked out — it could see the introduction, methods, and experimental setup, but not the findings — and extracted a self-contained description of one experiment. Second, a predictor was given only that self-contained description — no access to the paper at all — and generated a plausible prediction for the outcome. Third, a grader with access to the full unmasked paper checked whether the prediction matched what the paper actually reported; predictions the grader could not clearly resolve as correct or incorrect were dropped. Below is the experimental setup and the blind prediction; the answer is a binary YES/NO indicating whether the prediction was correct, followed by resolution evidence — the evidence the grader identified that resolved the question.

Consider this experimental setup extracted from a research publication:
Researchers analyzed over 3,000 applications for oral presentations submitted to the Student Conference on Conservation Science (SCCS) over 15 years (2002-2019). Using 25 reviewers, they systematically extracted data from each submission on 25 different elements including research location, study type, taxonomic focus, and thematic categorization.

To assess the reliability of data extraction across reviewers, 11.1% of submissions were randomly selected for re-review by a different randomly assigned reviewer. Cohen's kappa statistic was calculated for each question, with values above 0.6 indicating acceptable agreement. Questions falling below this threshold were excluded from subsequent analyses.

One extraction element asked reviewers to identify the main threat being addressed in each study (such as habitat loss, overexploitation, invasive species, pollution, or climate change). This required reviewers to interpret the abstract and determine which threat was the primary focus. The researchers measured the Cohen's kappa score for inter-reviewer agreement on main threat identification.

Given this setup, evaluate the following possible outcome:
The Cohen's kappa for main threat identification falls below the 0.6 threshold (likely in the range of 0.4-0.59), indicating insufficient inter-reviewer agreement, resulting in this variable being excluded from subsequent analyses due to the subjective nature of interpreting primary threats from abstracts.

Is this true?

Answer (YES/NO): NO